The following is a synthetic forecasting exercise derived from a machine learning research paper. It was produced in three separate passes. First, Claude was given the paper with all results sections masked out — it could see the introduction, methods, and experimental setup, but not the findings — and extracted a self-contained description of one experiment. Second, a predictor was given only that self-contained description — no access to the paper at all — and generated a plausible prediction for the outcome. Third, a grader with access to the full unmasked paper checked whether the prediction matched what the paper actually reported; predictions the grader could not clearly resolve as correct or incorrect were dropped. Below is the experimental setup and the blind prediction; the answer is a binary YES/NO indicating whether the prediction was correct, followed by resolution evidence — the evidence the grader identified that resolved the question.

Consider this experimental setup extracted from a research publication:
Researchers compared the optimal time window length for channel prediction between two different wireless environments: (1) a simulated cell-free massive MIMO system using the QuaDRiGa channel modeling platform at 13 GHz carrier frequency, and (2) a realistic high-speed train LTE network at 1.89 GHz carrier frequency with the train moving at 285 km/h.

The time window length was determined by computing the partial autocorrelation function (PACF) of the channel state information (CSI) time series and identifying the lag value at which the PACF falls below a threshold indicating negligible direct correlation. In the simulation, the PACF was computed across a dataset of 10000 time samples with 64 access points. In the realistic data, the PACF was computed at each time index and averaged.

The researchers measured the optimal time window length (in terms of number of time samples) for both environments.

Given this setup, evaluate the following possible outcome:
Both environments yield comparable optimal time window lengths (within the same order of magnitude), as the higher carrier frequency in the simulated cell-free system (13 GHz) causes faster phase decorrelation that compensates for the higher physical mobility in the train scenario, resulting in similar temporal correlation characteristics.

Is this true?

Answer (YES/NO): NO